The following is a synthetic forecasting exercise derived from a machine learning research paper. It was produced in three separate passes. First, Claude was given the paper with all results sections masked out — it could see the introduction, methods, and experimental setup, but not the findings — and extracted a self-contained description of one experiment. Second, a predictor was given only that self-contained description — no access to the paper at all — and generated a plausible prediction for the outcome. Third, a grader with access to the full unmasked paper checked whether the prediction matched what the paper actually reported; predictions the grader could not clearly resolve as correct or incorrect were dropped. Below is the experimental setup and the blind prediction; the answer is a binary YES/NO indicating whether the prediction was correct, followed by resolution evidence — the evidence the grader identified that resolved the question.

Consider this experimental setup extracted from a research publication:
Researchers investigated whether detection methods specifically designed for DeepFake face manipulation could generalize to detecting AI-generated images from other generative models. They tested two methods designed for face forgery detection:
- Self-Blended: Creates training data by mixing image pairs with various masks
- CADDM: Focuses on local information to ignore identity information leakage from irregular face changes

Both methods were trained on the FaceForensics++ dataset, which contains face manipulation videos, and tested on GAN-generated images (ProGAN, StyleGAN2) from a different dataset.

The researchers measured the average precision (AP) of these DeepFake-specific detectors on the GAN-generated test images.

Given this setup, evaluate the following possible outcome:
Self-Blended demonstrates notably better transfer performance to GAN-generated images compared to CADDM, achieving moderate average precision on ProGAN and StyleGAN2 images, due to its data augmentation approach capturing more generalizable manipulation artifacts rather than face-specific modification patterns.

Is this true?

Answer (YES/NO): YES